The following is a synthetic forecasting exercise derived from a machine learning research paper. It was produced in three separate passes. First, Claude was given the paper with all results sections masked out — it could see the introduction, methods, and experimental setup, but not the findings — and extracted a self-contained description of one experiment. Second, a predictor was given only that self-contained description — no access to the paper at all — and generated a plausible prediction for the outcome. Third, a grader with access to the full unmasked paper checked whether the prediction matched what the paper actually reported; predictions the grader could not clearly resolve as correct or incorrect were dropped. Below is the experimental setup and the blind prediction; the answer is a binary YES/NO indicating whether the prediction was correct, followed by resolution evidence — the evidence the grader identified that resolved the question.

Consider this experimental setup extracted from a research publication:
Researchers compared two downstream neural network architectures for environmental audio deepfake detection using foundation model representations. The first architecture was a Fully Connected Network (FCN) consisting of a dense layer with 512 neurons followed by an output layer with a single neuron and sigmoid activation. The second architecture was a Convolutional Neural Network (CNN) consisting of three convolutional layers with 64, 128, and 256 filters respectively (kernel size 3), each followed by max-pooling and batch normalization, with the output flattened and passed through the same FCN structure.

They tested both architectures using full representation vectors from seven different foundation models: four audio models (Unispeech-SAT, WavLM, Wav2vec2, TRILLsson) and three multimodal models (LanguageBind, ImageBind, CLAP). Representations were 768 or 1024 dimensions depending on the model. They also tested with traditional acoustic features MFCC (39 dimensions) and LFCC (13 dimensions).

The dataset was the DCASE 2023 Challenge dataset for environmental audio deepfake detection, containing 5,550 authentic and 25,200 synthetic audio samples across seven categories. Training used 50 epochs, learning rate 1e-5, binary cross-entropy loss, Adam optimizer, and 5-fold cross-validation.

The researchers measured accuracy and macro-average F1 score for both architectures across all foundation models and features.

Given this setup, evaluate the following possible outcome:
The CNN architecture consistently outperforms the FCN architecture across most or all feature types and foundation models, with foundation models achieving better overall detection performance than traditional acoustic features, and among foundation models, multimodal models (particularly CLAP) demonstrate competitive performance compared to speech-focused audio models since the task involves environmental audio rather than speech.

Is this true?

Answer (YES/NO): NO